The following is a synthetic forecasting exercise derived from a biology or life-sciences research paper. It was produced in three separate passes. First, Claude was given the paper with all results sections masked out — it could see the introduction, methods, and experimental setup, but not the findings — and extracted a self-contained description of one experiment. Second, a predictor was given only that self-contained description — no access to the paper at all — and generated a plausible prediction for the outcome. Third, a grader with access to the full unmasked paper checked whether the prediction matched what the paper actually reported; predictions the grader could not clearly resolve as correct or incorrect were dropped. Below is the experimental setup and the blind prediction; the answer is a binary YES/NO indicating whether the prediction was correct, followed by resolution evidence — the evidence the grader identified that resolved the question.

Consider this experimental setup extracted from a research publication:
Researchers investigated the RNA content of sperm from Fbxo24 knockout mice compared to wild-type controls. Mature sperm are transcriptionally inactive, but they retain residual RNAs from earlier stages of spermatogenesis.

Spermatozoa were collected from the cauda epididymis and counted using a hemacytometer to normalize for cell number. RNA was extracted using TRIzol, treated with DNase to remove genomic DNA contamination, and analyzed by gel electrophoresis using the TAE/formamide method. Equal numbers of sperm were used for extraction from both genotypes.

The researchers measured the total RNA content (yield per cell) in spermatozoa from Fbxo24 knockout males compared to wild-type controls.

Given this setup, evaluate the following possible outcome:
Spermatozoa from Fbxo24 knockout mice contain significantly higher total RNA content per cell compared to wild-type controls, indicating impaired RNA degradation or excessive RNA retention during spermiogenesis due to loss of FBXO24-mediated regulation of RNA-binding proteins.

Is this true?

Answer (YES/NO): YES